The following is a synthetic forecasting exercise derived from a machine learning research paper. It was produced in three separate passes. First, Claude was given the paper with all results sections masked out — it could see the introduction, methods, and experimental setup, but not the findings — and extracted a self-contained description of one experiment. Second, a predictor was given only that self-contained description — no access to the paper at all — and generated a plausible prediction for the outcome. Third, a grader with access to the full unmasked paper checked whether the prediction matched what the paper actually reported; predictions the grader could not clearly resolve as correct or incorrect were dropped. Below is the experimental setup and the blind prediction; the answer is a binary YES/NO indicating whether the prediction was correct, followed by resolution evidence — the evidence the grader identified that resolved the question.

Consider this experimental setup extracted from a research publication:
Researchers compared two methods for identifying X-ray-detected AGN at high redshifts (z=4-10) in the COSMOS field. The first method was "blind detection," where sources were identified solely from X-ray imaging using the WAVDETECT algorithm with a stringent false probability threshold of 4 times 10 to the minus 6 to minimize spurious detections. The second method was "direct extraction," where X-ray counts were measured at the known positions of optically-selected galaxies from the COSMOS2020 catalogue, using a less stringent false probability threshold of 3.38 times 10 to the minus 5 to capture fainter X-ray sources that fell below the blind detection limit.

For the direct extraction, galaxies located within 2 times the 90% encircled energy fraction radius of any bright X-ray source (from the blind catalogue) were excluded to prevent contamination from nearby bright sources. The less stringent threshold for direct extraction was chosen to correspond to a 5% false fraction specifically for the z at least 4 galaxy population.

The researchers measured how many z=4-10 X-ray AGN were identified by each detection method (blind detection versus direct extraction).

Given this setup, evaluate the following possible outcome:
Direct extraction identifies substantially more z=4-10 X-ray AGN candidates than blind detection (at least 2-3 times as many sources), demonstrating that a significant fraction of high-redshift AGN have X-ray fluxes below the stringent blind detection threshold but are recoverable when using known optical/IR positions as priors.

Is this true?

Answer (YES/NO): NO